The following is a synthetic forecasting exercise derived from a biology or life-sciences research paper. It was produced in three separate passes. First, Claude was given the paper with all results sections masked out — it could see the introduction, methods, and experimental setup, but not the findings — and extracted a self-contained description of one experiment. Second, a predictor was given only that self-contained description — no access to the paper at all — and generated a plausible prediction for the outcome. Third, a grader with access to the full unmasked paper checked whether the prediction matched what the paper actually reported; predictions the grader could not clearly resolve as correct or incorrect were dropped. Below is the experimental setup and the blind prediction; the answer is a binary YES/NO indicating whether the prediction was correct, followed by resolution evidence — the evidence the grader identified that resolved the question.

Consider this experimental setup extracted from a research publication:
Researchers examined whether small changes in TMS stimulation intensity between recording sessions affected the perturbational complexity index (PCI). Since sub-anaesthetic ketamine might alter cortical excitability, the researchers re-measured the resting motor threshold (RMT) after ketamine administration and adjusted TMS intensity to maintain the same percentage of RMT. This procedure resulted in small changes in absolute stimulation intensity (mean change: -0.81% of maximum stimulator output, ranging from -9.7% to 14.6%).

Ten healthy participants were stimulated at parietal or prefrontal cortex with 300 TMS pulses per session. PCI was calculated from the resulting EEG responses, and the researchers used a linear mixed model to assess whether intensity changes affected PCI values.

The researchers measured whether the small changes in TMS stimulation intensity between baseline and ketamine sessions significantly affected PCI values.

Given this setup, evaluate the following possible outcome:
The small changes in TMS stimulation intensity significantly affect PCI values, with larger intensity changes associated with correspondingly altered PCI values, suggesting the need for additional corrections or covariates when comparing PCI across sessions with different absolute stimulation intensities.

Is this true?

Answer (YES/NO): NO